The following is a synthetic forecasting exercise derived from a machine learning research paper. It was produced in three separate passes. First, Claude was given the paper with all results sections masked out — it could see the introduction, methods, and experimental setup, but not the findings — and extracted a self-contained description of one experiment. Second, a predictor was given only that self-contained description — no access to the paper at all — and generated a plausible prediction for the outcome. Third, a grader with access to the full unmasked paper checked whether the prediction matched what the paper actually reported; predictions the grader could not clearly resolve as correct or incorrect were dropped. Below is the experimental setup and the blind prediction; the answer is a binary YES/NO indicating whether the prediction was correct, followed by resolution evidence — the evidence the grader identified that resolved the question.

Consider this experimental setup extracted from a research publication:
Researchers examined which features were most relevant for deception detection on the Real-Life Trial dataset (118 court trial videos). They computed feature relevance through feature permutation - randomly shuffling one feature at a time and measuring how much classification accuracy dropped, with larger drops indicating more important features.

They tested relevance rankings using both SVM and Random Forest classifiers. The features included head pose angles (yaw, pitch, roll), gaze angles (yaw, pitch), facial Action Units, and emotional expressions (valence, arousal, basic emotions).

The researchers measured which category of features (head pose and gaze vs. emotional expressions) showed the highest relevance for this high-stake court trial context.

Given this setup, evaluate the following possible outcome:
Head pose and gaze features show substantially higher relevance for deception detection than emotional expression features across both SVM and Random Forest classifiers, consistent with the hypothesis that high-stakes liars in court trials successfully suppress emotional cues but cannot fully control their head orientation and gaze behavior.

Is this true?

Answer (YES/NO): YES